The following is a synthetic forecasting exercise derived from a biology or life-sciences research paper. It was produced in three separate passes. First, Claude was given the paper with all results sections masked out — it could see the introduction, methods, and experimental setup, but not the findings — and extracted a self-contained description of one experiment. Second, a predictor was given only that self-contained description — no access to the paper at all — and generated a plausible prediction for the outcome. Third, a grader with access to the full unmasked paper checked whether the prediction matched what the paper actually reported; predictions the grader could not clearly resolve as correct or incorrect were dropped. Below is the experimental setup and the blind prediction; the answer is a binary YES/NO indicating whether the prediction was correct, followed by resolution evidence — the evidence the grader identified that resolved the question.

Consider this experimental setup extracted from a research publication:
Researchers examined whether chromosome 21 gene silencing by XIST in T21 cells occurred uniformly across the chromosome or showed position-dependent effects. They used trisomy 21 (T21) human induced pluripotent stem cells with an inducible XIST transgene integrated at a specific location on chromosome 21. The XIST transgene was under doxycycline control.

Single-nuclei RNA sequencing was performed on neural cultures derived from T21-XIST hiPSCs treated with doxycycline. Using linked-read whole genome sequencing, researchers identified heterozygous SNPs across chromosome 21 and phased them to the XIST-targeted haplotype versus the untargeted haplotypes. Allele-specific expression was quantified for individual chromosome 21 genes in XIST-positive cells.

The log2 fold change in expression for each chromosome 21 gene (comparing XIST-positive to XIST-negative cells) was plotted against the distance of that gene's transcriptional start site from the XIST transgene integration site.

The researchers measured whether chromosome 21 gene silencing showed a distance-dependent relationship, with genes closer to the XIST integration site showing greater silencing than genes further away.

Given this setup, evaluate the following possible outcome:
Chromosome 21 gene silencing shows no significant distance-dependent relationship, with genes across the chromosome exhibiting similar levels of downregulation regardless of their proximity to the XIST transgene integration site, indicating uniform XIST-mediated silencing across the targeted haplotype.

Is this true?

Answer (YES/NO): NO